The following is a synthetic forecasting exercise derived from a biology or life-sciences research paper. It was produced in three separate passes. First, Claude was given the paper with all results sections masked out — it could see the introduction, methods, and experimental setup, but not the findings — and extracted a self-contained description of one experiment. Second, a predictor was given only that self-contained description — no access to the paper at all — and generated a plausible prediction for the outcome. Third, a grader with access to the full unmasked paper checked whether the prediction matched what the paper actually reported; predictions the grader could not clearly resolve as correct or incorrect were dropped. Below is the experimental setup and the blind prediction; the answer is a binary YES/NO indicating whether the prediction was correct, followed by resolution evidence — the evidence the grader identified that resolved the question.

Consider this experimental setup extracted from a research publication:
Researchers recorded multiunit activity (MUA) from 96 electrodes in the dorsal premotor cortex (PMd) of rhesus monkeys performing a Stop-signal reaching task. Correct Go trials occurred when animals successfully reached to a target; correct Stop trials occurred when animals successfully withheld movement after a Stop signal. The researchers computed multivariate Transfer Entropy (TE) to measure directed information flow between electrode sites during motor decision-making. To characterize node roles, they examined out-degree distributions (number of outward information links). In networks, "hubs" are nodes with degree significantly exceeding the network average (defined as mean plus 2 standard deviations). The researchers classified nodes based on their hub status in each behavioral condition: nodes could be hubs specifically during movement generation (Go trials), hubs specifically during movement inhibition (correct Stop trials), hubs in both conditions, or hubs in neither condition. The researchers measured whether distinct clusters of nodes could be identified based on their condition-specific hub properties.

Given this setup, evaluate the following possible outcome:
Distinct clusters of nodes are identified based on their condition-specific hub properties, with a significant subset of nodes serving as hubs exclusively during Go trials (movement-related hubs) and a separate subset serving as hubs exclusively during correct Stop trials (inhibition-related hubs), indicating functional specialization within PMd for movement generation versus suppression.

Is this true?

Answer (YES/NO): YES